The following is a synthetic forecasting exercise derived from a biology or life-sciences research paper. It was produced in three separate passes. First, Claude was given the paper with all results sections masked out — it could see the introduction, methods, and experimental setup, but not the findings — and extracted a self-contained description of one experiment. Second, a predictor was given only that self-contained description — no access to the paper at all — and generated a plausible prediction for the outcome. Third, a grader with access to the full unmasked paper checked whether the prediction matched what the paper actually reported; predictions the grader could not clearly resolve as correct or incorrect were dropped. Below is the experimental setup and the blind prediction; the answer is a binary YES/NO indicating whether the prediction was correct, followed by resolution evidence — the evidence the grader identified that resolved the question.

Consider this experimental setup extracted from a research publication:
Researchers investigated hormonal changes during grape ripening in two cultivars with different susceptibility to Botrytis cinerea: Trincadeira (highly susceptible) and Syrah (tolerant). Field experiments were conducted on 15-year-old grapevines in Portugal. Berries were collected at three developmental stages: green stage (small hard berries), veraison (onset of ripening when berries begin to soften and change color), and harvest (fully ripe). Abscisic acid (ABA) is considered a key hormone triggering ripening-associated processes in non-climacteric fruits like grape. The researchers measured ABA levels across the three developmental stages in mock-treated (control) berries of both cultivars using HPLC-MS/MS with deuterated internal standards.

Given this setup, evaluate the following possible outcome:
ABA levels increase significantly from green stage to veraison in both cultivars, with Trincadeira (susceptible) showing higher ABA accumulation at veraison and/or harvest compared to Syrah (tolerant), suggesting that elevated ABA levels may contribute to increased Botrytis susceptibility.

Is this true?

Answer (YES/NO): YES